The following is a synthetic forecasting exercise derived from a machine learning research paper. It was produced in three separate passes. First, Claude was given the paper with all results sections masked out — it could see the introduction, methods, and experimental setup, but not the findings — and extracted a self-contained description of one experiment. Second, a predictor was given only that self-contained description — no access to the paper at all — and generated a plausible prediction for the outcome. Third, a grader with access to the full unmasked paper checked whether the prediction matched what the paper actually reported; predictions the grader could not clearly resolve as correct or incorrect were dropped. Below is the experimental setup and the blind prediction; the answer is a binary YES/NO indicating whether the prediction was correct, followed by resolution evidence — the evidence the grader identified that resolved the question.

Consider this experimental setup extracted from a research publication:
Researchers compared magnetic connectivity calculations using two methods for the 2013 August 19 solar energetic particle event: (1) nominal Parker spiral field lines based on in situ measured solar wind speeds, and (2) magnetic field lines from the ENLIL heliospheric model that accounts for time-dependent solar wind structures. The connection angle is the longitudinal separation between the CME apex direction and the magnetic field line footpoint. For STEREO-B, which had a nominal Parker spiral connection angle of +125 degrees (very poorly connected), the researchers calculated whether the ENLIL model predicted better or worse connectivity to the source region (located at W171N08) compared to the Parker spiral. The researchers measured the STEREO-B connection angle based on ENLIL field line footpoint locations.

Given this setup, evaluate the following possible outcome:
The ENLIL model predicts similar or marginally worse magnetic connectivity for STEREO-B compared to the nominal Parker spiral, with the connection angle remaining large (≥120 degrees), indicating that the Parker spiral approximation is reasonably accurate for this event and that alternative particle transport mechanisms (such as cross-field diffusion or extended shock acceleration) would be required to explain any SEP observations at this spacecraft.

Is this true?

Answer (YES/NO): NO